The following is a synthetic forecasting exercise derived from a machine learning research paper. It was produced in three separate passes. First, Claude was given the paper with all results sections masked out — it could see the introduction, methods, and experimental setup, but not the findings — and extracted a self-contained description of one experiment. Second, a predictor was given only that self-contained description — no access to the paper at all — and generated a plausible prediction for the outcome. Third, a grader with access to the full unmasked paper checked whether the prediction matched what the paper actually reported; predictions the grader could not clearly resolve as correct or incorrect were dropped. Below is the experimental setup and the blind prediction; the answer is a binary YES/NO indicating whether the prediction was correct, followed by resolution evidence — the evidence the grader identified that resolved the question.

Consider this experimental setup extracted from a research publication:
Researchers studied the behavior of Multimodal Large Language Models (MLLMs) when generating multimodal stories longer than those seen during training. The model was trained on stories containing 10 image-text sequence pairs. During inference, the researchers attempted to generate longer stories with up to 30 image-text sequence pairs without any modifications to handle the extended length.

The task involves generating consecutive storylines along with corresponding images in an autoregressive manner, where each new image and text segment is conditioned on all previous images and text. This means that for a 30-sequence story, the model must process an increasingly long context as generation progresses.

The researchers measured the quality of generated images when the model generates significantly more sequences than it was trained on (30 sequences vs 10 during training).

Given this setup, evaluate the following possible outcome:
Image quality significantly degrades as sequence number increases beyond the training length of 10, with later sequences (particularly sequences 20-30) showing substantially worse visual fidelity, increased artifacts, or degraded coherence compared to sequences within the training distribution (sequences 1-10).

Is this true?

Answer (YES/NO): YES